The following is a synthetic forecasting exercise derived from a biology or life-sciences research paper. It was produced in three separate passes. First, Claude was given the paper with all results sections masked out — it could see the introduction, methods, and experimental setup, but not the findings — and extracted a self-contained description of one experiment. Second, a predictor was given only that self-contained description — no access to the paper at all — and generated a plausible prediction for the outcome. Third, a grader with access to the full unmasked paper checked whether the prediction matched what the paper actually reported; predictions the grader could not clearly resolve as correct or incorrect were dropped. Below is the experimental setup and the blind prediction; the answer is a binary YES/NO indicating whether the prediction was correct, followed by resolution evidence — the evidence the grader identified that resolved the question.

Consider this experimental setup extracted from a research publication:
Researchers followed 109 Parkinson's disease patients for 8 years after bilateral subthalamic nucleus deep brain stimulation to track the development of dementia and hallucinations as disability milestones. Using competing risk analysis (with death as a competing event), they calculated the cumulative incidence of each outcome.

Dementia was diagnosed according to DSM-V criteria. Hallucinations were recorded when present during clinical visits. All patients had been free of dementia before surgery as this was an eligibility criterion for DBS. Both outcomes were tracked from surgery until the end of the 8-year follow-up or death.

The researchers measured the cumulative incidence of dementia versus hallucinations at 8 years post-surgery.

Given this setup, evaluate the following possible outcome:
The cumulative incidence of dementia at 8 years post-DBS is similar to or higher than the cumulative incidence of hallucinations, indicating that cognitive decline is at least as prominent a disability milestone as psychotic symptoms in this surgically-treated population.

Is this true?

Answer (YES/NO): YES